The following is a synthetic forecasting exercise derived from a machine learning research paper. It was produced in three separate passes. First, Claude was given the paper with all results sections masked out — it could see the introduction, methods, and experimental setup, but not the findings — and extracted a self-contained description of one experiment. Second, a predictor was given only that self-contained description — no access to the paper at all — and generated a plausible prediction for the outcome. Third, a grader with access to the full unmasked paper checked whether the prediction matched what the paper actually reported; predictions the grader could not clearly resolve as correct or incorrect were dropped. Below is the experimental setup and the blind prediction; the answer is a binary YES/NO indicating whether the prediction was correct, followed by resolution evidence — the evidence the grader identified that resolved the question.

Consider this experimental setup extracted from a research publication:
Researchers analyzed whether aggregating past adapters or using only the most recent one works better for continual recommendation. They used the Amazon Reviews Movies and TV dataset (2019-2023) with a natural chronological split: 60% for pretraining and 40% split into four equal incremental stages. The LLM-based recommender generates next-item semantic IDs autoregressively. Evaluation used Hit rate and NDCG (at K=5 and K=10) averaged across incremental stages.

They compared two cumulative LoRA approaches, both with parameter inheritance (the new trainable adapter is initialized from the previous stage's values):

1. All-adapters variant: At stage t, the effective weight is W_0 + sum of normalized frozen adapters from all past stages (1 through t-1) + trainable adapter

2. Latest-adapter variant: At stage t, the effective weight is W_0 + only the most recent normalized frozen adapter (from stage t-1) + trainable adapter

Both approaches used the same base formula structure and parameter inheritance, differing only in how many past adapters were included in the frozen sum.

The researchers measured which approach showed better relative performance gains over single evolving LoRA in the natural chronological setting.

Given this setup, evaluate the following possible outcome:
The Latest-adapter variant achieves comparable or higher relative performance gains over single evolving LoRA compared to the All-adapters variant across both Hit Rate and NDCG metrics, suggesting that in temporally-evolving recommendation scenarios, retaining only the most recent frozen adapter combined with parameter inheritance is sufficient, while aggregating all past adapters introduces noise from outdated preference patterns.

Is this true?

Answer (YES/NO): YES